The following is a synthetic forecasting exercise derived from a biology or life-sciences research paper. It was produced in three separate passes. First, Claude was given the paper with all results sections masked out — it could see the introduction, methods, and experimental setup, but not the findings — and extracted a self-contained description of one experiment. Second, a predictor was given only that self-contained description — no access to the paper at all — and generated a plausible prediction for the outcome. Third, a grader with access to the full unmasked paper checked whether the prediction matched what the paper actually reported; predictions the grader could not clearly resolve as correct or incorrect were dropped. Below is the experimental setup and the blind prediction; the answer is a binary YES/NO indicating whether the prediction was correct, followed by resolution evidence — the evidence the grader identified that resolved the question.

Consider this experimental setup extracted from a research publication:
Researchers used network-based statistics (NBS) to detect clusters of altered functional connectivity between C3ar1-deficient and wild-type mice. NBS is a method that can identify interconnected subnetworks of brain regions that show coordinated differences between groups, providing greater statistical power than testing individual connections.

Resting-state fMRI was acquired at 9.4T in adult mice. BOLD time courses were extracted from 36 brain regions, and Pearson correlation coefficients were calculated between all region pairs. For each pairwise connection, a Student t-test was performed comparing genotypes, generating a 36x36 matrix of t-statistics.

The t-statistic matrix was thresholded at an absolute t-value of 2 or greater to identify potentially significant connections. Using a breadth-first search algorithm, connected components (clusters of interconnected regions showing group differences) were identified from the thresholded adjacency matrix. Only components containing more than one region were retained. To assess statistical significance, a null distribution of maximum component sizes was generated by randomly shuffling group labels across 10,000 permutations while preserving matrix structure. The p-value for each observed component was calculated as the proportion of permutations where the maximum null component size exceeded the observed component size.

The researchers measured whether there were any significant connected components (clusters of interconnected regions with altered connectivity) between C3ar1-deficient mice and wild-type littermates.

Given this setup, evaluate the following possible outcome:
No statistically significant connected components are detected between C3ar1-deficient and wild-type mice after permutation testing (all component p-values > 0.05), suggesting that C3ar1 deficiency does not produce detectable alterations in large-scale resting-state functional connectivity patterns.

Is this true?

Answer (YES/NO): YES